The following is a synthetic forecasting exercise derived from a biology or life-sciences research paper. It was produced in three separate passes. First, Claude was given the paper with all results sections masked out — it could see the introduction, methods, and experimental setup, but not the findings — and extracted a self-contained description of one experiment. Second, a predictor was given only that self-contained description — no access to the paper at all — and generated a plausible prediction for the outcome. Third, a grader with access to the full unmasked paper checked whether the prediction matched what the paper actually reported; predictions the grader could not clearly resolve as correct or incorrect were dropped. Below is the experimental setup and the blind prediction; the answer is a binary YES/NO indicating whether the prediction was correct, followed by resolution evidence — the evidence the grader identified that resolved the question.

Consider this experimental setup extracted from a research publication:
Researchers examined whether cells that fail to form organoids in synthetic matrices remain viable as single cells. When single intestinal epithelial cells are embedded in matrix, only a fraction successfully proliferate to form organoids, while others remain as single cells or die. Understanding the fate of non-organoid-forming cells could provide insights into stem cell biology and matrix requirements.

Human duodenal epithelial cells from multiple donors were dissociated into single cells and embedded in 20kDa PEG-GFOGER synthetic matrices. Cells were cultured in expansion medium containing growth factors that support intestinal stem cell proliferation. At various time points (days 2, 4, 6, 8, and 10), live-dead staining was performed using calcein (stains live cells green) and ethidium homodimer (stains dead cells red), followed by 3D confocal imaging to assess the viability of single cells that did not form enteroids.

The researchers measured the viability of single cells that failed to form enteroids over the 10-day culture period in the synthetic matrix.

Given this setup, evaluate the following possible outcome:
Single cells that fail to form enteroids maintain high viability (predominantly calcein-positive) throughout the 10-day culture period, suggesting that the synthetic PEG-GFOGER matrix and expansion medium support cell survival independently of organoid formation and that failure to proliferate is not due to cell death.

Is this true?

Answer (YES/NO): YES